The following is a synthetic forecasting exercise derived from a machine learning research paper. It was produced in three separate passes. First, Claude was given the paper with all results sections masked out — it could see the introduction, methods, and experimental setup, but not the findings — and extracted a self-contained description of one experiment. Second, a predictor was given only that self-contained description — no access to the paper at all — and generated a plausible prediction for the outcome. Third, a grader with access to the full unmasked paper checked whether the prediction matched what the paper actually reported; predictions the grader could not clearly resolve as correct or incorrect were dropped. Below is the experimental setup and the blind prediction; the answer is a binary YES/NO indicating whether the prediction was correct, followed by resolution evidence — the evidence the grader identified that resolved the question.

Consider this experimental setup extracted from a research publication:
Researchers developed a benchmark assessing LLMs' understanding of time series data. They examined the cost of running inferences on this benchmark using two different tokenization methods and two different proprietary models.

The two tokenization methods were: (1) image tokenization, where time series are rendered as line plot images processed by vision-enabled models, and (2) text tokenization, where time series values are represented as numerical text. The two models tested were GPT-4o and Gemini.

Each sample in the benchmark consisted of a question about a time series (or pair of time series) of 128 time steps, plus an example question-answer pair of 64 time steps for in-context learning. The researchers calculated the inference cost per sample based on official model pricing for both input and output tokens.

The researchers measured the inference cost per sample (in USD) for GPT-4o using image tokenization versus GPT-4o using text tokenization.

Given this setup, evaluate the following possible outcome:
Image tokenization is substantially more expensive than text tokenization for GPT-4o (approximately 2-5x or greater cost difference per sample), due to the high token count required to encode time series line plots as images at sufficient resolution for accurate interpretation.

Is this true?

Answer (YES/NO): NO